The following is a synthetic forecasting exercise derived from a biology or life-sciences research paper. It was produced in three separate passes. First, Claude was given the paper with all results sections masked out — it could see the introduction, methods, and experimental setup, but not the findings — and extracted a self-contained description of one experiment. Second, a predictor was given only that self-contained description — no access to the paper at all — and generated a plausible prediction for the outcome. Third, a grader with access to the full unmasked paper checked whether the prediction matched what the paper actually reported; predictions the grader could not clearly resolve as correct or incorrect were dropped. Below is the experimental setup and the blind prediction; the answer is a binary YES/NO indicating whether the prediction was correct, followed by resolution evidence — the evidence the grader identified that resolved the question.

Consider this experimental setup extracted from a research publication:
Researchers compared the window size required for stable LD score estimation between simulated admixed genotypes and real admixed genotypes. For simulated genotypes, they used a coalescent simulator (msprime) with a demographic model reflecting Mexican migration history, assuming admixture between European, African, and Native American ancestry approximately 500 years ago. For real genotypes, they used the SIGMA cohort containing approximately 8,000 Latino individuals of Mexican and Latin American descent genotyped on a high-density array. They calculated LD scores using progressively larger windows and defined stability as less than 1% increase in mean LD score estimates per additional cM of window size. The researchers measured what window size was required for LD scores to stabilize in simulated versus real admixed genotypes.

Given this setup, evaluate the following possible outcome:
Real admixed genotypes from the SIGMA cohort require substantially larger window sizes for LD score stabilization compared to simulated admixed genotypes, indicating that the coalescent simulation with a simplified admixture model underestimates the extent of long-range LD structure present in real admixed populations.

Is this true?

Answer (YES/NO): YES